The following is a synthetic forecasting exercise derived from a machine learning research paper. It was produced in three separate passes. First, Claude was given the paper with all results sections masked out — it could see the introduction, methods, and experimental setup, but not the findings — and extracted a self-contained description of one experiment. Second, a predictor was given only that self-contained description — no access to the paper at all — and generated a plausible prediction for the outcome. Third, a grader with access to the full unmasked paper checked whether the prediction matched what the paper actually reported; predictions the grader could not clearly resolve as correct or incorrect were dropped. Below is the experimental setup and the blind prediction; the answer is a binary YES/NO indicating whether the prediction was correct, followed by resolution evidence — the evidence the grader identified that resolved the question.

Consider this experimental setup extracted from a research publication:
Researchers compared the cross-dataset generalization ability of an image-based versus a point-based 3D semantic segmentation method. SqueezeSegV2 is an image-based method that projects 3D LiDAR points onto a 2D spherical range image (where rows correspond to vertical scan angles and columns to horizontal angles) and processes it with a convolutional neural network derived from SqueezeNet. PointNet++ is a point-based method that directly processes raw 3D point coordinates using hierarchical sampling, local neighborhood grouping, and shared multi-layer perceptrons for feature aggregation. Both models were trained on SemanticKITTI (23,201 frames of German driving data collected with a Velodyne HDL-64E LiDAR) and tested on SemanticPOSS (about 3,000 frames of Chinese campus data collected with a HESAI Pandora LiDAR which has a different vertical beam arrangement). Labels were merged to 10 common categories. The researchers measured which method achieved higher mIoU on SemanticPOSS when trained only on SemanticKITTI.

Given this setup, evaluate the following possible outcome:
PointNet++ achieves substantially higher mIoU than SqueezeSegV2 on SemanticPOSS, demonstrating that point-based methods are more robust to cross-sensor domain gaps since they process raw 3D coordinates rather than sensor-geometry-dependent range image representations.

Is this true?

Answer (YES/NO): YES